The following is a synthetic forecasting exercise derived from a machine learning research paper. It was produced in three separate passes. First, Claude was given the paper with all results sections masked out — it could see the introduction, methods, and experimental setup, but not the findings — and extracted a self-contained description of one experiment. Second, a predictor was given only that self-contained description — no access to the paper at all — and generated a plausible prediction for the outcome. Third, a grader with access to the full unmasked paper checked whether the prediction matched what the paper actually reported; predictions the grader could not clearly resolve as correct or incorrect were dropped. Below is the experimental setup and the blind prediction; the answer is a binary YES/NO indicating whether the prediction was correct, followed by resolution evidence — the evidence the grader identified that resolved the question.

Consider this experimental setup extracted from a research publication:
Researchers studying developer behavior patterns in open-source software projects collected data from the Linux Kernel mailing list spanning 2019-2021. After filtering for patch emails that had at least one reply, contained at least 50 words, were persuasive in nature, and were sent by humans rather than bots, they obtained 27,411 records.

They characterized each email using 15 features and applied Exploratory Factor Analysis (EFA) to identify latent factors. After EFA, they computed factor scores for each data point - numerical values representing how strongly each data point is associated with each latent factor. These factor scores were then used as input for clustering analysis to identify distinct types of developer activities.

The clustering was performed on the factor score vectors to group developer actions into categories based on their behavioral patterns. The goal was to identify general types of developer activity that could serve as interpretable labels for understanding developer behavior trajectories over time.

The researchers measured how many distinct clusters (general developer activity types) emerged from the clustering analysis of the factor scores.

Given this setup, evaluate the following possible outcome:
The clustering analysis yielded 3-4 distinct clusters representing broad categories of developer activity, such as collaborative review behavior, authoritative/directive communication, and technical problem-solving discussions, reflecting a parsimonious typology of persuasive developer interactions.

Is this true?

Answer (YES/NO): NO